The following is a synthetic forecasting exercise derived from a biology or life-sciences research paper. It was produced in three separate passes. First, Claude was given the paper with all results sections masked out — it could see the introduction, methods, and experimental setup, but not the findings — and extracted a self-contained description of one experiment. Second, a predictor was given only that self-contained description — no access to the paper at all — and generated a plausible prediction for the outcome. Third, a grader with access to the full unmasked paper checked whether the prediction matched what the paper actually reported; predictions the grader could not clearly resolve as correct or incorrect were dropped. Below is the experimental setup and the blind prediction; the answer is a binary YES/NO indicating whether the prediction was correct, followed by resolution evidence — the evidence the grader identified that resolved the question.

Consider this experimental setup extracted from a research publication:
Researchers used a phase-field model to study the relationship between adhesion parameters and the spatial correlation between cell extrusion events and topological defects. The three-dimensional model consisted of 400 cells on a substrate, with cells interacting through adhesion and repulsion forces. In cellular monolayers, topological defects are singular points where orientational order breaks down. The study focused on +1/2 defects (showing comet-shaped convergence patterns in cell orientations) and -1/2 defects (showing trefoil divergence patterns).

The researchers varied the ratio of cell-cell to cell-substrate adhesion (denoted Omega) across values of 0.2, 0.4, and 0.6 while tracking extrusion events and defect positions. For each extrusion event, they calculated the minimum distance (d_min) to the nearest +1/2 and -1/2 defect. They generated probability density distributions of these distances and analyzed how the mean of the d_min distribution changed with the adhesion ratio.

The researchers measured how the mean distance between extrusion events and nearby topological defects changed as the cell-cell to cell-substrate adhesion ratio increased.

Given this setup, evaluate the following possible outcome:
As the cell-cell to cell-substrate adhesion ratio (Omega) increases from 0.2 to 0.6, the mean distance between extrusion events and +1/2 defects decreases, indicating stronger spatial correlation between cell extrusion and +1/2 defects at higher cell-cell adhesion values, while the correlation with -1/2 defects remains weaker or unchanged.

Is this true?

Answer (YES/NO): NO